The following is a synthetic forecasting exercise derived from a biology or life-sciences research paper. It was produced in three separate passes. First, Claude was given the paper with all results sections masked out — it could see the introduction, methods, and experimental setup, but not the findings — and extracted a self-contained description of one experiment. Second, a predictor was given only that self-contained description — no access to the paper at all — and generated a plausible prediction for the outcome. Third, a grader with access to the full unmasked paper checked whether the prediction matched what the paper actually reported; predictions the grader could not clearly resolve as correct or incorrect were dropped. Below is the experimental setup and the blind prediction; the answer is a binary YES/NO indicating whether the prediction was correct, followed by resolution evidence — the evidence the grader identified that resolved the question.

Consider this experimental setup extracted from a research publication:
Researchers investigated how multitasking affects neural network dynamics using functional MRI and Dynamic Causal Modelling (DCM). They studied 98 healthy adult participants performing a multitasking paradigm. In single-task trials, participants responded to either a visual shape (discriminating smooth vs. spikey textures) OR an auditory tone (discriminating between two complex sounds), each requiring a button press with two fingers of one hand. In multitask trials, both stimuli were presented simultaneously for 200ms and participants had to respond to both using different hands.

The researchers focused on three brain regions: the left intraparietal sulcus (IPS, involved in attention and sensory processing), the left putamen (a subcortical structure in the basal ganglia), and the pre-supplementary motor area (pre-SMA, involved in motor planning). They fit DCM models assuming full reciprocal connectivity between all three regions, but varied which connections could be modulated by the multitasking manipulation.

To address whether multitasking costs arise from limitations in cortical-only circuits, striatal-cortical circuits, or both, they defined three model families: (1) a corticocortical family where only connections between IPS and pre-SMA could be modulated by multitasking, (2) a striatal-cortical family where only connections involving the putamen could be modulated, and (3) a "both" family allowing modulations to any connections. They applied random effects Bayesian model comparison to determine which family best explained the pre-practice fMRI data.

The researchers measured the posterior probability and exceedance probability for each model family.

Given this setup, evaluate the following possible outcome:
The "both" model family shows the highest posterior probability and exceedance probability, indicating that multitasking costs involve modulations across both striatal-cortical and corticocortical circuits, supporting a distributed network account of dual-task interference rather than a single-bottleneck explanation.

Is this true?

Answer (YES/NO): YES